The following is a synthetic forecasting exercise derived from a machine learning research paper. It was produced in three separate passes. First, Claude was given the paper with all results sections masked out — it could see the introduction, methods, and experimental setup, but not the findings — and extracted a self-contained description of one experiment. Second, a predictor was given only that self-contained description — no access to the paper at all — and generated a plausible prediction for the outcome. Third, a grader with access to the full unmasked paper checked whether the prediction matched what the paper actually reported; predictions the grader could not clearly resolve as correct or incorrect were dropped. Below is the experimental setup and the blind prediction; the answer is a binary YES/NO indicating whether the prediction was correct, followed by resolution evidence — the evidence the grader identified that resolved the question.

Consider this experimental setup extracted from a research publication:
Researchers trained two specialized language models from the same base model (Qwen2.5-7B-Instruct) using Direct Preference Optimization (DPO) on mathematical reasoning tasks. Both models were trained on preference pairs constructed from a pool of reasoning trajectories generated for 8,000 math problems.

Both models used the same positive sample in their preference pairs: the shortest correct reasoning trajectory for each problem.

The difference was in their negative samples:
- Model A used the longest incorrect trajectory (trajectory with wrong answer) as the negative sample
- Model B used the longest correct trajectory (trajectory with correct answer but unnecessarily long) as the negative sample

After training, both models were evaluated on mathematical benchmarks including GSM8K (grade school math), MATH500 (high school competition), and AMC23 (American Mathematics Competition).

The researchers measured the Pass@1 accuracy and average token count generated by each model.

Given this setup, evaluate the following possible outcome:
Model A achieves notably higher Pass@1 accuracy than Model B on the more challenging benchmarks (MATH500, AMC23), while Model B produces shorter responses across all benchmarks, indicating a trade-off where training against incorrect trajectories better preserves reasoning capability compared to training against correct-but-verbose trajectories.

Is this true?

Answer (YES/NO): NO